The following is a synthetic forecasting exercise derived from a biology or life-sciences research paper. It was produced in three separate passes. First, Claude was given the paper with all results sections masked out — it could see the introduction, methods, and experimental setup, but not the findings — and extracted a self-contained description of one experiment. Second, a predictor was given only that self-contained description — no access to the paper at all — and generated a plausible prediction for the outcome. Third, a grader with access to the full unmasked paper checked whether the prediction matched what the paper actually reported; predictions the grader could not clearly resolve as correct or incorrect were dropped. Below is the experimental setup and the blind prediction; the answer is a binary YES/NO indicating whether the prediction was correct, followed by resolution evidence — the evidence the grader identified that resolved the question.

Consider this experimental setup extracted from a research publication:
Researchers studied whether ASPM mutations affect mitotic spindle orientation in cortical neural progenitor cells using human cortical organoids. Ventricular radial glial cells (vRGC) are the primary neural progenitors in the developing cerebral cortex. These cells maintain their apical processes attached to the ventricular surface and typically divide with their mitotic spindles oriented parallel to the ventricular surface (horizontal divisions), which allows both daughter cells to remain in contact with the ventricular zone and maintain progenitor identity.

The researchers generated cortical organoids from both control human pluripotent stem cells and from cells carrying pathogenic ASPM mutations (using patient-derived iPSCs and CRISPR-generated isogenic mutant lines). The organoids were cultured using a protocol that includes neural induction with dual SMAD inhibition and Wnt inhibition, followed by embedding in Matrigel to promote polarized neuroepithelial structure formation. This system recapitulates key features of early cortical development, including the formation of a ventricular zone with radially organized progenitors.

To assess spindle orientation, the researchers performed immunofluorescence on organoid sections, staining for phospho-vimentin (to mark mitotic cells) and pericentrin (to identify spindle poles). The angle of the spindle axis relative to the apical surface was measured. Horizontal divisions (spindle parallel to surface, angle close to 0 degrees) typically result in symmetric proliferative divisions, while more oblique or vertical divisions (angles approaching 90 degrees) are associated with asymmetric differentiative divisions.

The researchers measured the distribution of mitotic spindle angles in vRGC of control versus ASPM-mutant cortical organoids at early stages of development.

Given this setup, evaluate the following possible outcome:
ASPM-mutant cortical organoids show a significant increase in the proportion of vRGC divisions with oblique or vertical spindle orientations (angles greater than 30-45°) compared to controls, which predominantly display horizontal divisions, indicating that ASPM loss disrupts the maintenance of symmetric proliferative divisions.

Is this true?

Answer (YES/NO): YES